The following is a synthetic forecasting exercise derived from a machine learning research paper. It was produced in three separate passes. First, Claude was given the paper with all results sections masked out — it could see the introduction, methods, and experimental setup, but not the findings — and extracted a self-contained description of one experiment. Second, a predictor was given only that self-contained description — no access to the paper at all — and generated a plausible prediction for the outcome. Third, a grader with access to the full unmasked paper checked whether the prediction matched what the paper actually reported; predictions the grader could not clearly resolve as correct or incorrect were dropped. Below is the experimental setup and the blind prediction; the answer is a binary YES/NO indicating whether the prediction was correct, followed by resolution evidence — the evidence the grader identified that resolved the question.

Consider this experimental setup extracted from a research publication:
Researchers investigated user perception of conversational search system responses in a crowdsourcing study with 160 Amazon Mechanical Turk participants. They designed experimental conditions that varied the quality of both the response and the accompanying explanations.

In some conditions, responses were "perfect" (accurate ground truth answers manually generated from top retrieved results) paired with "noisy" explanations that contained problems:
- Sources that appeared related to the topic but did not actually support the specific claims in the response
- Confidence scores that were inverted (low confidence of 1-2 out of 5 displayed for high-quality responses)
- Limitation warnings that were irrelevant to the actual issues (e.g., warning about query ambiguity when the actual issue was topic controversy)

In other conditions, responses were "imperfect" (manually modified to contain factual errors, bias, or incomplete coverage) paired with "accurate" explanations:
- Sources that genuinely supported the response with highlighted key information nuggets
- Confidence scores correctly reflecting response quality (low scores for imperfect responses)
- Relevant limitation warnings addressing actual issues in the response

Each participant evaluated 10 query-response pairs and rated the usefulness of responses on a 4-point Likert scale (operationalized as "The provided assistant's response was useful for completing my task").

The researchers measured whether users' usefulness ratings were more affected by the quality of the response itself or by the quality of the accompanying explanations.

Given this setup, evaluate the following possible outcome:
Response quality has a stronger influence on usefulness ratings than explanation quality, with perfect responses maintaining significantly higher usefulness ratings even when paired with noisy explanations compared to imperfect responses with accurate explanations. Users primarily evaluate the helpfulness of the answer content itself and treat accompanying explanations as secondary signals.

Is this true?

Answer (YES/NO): NO